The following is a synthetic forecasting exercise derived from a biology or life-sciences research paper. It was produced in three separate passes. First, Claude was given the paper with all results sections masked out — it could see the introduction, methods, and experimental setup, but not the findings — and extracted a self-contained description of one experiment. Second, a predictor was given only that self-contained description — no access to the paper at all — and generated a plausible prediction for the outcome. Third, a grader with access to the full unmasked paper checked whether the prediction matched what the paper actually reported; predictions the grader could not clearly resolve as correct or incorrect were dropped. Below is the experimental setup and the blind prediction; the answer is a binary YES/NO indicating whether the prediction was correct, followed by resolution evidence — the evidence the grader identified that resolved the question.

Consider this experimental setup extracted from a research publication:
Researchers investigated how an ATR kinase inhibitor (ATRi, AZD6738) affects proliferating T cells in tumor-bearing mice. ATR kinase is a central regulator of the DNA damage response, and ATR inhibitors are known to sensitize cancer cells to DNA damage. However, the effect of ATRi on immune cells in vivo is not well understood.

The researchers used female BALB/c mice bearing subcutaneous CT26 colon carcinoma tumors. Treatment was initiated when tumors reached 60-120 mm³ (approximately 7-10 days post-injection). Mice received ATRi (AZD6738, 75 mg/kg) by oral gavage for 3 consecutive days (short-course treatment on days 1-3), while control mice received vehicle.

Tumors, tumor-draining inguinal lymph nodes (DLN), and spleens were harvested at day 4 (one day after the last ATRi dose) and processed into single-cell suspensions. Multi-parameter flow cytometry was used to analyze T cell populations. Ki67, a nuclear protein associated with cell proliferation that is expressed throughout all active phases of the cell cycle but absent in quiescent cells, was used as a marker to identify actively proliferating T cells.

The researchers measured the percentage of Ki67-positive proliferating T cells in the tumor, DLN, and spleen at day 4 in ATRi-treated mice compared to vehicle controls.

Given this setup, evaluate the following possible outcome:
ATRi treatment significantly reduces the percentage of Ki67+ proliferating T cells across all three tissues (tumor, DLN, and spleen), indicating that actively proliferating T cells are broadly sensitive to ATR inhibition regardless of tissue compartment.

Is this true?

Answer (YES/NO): YES